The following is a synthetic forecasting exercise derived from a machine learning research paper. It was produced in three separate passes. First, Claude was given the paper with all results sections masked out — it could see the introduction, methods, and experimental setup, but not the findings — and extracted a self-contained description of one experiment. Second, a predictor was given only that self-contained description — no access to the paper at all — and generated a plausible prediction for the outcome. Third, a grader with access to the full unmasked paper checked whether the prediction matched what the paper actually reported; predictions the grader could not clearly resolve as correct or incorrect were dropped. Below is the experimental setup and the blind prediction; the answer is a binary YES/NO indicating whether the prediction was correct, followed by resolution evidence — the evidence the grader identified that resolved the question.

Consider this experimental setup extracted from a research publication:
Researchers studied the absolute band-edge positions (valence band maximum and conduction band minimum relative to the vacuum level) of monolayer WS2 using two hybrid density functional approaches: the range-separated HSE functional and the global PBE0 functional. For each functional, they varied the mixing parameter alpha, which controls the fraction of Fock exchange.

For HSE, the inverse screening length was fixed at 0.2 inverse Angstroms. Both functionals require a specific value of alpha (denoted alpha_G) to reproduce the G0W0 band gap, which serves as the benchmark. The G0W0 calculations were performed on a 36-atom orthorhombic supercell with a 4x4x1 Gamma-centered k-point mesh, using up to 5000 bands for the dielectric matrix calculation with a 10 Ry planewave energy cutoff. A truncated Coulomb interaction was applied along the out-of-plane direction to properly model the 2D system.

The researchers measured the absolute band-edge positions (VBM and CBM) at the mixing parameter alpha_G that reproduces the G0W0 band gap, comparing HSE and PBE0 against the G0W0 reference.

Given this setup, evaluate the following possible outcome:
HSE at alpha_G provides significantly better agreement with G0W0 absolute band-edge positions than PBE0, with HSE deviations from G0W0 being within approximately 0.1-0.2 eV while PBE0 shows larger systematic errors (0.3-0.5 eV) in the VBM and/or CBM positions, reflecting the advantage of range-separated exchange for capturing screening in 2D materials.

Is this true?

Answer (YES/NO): NO